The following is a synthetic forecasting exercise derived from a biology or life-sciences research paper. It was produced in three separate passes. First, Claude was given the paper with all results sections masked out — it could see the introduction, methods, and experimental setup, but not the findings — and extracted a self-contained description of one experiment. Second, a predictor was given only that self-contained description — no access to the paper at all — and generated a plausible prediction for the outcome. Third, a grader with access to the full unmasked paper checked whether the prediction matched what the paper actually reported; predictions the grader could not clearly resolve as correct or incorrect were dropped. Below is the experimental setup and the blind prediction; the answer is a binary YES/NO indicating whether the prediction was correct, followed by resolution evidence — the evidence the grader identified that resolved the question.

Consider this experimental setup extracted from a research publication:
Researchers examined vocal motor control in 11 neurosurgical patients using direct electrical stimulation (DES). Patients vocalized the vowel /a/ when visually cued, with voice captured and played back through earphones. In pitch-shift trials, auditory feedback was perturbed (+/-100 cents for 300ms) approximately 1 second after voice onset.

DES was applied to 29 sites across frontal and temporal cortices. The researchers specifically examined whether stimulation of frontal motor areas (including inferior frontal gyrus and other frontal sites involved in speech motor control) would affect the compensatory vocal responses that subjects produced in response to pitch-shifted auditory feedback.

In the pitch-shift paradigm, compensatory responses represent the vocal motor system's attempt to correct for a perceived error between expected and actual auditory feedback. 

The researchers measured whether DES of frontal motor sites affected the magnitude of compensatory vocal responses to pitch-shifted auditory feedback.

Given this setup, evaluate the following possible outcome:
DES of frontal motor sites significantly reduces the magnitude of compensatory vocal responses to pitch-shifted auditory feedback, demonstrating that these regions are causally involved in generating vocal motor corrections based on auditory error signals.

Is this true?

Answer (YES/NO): NO